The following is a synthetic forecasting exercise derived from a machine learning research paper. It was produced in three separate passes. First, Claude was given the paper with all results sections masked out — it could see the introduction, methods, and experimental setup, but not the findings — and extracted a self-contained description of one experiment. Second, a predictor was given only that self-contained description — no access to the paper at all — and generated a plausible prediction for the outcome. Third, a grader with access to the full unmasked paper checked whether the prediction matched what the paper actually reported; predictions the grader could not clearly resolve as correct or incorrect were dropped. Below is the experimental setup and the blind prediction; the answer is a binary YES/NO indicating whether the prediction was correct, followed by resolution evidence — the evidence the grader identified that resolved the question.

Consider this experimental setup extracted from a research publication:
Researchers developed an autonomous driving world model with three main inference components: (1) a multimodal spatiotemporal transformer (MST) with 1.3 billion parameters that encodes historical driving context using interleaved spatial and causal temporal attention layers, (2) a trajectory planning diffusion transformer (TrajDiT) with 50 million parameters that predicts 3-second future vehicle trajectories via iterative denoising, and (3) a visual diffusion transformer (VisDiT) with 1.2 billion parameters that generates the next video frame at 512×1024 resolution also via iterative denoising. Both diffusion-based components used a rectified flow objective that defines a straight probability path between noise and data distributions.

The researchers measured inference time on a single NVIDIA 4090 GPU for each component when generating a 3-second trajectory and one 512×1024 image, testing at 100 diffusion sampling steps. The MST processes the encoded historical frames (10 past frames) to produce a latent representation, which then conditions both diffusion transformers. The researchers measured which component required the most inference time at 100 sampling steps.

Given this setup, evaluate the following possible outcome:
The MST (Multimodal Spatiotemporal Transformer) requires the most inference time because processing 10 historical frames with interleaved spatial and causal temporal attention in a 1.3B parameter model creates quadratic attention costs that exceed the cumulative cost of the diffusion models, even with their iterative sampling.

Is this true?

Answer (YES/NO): NO